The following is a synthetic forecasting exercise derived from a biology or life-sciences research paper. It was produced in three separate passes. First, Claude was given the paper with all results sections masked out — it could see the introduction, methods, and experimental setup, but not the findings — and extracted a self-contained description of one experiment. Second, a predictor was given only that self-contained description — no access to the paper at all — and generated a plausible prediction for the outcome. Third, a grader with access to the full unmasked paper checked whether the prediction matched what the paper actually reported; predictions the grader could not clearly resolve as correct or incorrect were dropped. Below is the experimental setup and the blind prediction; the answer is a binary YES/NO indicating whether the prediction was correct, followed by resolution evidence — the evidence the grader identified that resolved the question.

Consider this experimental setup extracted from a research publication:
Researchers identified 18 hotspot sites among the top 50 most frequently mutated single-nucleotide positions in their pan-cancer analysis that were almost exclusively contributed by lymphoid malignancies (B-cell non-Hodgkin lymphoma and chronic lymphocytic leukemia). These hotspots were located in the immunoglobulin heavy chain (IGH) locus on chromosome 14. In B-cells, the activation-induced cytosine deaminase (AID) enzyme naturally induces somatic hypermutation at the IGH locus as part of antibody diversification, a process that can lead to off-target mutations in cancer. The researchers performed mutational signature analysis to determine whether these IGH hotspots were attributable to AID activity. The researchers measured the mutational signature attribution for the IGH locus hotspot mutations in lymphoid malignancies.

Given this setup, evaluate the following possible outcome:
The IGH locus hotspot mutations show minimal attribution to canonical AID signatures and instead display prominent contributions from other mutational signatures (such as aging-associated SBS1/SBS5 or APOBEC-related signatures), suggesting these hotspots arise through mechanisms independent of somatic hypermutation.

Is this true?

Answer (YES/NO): NO